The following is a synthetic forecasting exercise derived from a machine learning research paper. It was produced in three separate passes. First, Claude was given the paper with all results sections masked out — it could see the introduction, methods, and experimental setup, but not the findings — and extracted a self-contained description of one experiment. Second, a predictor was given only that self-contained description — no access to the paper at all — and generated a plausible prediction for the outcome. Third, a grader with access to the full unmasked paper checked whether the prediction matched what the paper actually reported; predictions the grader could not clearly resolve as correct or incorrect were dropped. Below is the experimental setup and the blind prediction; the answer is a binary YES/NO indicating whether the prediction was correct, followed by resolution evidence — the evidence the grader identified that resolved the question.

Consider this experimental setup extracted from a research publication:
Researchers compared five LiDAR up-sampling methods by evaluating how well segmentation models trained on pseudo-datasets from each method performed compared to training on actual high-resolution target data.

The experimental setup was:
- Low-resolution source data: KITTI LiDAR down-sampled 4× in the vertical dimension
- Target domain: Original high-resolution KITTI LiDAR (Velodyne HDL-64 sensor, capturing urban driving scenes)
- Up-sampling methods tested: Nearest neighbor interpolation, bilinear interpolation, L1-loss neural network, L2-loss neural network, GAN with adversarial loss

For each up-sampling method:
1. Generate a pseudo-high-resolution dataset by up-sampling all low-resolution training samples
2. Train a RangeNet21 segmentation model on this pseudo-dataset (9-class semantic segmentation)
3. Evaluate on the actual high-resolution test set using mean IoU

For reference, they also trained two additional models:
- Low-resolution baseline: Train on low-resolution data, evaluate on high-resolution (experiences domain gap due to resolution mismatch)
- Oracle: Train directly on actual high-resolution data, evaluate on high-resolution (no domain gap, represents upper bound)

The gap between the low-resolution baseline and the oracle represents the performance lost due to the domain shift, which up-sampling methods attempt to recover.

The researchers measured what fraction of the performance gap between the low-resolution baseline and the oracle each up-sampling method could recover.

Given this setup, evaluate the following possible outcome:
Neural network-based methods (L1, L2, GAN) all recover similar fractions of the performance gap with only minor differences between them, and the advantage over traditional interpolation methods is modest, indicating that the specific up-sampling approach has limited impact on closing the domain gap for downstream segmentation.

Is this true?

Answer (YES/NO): NO